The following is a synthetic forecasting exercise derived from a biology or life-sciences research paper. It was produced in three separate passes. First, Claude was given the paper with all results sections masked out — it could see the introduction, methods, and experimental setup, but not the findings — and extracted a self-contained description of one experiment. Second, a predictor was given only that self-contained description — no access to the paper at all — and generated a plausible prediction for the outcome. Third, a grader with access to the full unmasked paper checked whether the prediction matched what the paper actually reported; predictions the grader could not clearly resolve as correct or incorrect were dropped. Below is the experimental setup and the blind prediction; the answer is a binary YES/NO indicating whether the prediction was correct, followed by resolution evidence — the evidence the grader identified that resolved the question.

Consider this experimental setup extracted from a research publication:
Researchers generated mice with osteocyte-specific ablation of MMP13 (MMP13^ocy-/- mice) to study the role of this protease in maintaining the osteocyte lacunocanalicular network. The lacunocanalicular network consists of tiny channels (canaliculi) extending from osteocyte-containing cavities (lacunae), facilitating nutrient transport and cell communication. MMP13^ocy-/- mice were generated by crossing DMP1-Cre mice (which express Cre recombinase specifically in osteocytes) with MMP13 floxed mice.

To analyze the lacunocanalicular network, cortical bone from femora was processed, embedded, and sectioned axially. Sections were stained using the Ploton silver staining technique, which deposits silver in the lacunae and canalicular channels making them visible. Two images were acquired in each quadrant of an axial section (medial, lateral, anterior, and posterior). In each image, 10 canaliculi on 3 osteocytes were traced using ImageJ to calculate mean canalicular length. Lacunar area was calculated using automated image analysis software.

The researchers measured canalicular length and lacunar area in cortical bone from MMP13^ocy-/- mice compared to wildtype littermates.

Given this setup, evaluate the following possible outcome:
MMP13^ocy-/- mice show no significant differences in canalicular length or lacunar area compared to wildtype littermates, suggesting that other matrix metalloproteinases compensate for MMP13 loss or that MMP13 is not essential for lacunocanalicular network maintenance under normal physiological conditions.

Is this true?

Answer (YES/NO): NO